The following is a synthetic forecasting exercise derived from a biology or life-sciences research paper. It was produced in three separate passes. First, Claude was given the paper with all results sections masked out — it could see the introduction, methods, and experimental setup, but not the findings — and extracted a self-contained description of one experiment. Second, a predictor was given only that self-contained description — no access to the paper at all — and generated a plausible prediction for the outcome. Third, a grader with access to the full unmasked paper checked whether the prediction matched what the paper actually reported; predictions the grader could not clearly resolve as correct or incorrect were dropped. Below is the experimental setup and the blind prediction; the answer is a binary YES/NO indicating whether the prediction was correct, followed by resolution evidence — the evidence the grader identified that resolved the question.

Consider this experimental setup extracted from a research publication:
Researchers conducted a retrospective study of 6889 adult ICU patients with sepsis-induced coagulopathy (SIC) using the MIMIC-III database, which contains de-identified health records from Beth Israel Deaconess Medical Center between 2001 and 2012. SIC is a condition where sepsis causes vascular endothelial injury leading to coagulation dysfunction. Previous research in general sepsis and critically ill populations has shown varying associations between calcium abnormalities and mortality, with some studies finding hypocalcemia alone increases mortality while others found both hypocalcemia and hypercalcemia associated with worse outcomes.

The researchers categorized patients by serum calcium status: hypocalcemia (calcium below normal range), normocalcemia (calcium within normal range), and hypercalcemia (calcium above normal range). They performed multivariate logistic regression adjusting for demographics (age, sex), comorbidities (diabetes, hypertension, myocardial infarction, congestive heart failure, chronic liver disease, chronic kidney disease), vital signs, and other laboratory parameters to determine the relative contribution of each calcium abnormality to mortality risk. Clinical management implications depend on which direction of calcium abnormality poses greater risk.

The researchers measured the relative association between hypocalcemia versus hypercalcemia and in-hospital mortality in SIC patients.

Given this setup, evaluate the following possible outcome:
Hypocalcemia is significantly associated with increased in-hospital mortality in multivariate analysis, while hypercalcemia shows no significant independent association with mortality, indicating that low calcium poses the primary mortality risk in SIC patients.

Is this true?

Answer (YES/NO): NO